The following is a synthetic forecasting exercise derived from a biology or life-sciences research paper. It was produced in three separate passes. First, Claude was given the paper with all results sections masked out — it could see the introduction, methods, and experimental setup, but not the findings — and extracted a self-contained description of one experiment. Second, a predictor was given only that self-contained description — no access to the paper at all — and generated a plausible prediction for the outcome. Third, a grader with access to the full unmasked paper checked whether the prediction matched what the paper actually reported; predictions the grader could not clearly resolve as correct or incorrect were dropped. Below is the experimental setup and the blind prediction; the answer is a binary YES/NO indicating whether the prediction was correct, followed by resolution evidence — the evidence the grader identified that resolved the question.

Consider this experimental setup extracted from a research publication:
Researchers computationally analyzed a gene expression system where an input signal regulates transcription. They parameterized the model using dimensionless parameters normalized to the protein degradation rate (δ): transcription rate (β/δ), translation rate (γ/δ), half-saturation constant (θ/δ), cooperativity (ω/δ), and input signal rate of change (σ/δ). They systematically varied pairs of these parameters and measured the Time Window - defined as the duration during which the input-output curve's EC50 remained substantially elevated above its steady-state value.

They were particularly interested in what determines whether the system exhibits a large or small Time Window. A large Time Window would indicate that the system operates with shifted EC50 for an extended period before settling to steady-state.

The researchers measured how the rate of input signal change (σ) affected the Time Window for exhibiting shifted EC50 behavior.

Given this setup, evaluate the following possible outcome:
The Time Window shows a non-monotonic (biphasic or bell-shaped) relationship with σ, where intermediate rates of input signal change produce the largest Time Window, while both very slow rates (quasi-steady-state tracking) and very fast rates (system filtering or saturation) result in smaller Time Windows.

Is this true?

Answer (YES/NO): NO